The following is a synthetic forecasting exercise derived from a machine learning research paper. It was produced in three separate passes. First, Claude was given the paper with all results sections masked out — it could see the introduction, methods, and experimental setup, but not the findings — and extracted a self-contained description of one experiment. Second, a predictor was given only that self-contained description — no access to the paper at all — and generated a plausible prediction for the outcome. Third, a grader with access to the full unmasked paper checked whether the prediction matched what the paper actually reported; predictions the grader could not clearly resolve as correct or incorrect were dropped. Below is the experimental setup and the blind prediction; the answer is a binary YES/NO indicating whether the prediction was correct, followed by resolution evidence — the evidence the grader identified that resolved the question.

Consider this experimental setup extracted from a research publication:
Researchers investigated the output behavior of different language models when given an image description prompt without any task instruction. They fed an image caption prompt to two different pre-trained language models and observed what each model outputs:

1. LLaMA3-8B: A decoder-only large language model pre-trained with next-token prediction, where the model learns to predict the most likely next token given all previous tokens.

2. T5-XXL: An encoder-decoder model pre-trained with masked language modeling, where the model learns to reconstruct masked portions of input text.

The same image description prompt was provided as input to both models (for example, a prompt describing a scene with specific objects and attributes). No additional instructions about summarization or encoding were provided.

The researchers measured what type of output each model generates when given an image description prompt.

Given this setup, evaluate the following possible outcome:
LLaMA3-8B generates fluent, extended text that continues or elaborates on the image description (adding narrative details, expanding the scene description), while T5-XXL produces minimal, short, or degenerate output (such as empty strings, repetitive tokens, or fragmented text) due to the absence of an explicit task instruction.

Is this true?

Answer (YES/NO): NO